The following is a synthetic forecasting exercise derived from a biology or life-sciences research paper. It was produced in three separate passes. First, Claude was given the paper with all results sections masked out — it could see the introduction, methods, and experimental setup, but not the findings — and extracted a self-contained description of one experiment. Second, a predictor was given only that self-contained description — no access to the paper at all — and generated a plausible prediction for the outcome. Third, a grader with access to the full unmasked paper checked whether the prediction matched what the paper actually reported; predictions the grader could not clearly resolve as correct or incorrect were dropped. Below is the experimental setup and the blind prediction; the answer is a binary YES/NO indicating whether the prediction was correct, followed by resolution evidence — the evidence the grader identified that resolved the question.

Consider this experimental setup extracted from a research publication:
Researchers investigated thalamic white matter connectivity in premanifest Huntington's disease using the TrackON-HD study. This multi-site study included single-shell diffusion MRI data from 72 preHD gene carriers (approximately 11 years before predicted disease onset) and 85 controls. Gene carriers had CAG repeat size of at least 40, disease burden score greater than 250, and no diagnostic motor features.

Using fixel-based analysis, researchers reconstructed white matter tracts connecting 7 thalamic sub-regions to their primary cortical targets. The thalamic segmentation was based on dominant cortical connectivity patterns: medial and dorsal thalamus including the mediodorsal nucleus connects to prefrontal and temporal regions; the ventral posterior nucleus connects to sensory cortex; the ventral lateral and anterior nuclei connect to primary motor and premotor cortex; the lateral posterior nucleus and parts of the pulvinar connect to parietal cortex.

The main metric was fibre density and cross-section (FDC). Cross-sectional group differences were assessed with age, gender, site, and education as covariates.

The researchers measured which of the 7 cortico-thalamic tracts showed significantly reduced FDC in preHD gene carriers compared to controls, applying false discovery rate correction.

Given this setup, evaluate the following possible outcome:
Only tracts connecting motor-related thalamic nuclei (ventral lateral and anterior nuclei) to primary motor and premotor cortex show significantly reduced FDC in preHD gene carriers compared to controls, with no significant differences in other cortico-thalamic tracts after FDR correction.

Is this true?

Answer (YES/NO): NO